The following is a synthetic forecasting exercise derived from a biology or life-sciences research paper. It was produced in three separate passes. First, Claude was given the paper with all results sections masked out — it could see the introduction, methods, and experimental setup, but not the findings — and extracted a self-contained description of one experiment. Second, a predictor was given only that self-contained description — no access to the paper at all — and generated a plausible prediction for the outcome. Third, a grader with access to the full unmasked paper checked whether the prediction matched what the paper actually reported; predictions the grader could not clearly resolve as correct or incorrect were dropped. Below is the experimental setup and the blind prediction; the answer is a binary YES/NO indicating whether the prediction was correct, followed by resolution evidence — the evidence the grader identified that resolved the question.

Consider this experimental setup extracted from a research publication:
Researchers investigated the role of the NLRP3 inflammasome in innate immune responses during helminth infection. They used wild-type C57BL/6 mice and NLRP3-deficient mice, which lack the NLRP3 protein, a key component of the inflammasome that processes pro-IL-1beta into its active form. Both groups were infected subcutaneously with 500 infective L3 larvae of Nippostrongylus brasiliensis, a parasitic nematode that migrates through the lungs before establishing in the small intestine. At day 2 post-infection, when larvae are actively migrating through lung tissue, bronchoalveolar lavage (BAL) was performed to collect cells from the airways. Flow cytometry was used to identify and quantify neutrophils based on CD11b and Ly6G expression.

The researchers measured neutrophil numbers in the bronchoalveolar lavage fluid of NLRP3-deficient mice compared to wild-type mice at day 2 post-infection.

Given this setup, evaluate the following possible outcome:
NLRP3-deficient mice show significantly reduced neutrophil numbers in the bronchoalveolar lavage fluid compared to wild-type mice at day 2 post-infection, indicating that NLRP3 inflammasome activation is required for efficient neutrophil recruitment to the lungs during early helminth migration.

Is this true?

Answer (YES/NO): NO